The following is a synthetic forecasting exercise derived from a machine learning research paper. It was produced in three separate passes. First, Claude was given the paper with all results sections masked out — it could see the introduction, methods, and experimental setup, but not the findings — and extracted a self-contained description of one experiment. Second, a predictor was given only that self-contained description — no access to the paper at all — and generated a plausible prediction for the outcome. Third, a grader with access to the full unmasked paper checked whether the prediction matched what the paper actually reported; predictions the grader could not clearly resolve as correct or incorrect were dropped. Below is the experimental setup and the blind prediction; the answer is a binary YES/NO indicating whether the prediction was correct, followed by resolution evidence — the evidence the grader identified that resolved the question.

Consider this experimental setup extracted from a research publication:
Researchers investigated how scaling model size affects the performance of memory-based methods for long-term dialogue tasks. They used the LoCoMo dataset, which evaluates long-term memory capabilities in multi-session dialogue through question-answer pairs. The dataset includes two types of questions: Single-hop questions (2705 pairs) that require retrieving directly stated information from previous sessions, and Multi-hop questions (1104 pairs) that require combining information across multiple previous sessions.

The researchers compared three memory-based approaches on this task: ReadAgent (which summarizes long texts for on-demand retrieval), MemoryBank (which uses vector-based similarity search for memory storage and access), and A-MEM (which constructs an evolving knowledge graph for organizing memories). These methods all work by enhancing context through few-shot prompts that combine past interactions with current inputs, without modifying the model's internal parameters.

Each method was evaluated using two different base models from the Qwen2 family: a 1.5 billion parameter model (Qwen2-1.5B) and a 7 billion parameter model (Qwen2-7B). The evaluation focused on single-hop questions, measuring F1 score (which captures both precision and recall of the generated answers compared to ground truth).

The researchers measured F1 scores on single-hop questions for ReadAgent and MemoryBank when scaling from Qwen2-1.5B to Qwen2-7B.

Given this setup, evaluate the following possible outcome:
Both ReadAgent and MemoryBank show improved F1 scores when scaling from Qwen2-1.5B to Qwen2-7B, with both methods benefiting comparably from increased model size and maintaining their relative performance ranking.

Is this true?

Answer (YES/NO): NO